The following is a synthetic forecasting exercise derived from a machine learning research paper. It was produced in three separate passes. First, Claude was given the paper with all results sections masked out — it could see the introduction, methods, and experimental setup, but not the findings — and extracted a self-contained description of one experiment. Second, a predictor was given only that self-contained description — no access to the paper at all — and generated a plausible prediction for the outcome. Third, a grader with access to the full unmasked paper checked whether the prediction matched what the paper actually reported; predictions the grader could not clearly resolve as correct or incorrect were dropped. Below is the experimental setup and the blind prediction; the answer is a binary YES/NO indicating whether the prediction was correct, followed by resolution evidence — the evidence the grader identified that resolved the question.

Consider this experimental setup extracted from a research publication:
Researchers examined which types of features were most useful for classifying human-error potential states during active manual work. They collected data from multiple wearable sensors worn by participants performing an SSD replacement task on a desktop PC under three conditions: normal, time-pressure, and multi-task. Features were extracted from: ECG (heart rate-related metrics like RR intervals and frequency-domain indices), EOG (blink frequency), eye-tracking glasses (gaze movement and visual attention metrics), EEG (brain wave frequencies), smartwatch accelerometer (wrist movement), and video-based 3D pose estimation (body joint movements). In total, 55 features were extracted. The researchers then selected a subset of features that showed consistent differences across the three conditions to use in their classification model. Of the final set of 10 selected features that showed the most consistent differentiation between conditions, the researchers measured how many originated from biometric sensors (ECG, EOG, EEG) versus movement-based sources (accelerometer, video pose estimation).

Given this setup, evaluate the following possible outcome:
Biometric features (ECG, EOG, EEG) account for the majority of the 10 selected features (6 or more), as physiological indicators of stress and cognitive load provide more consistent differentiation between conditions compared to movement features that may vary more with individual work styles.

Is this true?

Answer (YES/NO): NO